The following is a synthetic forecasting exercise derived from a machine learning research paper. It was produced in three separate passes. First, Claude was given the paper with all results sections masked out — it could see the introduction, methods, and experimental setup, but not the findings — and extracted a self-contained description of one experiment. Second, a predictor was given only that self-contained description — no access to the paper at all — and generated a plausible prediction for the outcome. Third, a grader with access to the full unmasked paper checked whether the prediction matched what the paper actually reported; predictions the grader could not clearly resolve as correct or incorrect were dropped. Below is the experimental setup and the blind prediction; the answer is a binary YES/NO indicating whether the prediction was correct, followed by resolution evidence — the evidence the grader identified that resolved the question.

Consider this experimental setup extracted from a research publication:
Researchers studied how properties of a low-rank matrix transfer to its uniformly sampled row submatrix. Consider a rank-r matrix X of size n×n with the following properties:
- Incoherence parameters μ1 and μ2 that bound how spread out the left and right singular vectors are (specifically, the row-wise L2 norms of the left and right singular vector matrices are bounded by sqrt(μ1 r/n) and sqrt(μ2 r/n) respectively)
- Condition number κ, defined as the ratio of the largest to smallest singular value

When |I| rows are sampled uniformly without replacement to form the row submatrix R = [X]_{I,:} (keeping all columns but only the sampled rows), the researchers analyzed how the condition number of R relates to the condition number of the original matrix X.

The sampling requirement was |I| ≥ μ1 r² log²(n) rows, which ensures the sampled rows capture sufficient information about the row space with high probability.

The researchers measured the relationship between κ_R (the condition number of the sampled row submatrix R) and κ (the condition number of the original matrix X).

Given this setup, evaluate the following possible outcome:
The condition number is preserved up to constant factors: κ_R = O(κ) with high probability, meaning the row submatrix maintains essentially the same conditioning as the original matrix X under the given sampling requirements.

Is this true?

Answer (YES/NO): NO